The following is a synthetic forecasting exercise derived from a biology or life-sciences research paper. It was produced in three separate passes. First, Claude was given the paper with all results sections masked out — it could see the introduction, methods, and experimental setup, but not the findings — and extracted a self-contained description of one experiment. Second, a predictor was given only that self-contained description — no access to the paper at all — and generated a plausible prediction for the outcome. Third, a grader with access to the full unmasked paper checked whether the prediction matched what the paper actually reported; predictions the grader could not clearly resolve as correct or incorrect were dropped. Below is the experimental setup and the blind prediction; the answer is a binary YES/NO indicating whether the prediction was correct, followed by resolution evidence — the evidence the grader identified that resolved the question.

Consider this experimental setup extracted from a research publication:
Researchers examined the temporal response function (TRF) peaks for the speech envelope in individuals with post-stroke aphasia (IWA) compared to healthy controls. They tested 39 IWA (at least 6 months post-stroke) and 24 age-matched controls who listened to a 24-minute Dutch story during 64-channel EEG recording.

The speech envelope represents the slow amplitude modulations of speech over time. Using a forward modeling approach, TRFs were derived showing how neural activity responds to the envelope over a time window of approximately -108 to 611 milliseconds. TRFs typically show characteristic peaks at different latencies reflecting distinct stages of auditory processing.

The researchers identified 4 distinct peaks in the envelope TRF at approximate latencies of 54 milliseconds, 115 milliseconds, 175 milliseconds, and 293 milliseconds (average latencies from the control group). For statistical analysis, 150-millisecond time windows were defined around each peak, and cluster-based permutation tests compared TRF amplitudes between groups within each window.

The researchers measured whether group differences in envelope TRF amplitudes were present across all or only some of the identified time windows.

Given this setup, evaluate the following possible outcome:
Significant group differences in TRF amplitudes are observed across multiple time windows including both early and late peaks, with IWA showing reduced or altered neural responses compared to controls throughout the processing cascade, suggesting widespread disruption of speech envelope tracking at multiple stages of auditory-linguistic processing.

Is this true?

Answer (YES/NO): NO